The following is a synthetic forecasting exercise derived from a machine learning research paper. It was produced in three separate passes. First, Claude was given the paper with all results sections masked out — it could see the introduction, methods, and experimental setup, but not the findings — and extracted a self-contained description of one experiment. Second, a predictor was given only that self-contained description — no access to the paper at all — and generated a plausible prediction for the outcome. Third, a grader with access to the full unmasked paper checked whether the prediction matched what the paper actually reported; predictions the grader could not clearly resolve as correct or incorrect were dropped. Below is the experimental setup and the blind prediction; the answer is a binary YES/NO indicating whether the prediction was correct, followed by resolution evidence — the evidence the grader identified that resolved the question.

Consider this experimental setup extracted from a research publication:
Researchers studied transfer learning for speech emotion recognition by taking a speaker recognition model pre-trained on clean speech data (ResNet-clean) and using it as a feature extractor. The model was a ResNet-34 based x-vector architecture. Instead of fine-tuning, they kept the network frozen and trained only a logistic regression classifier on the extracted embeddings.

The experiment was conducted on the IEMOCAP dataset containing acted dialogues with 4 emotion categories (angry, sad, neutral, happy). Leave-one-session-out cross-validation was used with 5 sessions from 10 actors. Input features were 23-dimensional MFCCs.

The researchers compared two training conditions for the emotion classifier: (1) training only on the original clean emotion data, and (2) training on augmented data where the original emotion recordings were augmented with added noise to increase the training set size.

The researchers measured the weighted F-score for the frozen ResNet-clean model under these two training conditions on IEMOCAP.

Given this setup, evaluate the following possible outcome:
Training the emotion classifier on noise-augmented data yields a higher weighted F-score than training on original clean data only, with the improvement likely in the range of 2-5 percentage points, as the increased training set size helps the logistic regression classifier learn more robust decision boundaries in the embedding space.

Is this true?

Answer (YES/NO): NO